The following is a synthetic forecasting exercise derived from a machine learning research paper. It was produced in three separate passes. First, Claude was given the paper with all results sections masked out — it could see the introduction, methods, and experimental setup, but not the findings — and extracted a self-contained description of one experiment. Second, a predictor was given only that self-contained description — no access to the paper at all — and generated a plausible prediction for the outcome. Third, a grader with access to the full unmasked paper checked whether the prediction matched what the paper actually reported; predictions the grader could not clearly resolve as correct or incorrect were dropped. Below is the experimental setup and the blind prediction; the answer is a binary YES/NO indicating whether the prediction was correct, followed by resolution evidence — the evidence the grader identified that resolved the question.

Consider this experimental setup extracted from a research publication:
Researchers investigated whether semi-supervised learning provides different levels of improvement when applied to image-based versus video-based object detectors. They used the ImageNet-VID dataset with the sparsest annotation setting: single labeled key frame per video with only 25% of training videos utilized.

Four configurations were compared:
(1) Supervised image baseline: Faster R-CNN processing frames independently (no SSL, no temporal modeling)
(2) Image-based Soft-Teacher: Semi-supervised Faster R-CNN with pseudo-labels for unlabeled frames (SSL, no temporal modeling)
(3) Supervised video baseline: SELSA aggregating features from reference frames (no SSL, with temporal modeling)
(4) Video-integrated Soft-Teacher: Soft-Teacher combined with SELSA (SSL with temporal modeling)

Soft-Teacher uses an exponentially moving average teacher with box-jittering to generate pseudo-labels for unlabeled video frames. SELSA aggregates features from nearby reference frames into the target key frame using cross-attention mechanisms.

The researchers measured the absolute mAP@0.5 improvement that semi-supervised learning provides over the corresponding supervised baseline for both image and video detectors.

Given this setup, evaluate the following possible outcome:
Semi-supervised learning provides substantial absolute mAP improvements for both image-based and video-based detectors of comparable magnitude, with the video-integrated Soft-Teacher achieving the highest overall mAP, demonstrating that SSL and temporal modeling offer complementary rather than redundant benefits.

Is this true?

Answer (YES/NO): NO